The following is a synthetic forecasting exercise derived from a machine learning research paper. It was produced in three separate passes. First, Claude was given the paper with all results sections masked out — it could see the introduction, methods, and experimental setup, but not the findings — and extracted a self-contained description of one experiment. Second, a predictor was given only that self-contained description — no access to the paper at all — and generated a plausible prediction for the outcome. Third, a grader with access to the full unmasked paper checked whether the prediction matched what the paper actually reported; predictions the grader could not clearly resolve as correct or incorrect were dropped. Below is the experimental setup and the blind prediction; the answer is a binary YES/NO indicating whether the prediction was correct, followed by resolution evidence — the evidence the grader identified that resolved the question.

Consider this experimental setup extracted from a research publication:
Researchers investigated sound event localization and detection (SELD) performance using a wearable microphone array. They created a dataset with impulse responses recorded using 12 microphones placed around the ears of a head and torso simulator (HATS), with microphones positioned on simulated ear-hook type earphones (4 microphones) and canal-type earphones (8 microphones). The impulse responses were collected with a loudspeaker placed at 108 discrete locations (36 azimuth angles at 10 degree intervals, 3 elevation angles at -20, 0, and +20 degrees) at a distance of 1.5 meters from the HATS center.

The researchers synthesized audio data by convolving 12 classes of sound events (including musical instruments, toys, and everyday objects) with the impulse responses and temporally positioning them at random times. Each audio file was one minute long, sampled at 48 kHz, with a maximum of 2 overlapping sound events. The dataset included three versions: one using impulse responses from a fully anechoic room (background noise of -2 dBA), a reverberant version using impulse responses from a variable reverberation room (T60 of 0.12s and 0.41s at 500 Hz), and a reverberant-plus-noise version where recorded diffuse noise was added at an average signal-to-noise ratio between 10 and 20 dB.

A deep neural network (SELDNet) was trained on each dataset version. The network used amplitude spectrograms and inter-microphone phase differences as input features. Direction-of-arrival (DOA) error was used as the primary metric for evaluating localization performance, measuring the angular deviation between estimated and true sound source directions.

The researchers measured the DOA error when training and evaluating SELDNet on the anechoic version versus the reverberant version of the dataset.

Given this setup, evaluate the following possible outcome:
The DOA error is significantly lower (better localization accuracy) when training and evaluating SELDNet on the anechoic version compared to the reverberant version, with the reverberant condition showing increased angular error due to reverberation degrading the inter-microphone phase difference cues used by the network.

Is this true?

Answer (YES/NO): NO